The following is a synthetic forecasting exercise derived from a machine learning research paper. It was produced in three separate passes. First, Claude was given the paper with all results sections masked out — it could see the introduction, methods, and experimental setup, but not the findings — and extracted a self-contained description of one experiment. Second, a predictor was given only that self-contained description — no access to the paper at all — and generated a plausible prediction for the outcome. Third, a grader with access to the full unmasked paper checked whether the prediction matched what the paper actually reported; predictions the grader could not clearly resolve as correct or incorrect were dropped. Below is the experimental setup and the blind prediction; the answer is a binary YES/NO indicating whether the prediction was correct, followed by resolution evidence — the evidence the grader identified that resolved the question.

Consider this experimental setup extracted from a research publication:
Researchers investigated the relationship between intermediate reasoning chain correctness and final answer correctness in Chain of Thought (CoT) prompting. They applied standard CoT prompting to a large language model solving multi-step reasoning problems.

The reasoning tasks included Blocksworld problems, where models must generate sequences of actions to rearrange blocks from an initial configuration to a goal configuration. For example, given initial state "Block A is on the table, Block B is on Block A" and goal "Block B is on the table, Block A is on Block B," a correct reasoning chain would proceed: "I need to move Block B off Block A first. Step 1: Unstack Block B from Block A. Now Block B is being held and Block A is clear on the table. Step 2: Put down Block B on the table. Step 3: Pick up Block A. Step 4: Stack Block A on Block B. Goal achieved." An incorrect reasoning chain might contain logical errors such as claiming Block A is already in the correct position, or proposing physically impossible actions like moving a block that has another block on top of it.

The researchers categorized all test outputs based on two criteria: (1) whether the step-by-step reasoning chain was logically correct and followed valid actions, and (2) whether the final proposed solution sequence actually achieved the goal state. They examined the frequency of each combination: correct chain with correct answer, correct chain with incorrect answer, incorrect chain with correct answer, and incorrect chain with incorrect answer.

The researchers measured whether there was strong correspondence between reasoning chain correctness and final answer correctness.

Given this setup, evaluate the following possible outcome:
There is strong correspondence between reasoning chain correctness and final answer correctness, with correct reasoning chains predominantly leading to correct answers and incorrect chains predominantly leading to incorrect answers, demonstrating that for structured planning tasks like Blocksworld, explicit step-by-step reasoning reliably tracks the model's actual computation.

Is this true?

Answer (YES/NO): NO